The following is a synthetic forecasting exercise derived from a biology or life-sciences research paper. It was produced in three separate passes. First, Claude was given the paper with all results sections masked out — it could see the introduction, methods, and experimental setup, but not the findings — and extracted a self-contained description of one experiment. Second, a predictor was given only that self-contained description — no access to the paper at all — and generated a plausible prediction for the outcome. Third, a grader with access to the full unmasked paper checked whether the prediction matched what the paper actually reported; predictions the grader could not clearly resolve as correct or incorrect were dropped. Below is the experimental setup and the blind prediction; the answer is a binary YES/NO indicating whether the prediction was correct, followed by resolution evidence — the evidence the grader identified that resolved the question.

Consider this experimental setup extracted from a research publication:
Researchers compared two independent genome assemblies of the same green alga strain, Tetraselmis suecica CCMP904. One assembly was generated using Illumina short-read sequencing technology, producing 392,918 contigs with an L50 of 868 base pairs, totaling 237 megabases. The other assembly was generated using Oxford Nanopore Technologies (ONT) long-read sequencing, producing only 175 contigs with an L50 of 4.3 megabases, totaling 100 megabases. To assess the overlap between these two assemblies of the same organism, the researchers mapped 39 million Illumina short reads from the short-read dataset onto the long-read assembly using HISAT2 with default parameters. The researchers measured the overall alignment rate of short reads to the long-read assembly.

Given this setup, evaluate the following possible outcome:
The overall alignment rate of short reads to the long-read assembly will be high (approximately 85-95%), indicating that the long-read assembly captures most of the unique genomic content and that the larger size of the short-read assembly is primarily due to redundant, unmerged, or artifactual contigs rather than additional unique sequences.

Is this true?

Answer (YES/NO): NO